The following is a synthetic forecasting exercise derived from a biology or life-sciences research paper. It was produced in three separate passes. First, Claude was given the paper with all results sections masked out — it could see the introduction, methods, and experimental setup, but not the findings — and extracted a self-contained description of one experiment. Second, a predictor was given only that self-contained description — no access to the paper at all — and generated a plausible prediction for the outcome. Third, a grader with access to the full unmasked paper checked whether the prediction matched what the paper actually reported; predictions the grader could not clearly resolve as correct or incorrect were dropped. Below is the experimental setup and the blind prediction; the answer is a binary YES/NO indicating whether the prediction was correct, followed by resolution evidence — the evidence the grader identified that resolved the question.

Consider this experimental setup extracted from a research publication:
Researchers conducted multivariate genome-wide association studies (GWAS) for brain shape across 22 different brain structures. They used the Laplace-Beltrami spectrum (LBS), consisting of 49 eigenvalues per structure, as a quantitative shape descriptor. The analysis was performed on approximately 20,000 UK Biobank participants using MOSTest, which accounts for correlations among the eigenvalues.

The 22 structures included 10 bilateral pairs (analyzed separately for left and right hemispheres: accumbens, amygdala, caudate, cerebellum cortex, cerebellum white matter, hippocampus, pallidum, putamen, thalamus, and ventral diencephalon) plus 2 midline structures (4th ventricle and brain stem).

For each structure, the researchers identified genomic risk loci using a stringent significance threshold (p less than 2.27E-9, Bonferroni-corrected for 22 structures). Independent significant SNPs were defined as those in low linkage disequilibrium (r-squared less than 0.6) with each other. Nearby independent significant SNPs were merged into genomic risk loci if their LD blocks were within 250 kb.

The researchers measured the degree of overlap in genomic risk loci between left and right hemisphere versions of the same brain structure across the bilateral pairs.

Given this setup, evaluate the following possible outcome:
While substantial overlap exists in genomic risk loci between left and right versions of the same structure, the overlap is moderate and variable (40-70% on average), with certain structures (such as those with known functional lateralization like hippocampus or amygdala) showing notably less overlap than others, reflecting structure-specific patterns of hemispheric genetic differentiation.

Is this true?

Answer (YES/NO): NO